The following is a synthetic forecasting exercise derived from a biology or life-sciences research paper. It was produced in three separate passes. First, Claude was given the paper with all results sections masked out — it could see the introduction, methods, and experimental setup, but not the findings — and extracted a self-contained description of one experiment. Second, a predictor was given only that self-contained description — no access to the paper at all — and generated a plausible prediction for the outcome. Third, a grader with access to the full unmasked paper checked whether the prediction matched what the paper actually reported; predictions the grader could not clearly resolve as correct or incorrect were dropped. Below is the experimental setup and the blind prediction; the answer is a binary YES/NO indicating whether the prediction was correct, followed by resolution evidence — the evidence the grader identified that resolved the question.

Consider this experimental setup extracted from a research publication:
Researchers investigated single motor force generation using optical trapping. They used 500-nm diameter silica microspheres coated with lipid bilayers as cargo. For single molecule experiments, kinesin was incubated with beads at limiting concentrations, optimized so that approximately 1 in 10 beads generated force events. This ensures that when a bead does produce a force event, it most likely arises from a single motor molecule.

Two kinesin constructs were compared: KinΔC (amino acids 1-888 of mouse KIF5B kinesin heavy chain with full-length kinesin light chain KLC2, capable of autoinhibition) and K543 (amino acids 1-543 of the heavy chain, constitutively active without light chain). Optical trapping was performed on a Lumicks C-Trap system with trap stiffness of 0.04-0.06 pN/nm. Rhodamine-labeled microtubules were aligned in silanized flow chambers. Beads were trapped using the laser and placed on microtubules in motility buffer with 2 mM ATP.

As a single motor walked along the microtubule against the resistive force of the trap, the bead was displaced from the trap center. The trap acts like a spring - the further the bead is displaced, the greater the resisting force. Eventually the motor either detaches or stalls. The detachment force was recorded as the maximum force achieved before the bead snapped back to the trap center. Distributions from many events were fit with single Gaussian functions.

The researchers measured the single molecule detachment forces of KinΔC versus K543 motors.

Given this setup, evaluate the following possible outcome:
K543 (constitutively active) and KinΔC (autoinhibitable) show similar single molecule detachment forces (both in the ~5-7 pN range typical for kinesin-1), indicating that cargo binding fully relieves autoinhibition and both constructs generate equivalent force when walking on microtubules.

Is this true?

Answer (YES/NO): NO